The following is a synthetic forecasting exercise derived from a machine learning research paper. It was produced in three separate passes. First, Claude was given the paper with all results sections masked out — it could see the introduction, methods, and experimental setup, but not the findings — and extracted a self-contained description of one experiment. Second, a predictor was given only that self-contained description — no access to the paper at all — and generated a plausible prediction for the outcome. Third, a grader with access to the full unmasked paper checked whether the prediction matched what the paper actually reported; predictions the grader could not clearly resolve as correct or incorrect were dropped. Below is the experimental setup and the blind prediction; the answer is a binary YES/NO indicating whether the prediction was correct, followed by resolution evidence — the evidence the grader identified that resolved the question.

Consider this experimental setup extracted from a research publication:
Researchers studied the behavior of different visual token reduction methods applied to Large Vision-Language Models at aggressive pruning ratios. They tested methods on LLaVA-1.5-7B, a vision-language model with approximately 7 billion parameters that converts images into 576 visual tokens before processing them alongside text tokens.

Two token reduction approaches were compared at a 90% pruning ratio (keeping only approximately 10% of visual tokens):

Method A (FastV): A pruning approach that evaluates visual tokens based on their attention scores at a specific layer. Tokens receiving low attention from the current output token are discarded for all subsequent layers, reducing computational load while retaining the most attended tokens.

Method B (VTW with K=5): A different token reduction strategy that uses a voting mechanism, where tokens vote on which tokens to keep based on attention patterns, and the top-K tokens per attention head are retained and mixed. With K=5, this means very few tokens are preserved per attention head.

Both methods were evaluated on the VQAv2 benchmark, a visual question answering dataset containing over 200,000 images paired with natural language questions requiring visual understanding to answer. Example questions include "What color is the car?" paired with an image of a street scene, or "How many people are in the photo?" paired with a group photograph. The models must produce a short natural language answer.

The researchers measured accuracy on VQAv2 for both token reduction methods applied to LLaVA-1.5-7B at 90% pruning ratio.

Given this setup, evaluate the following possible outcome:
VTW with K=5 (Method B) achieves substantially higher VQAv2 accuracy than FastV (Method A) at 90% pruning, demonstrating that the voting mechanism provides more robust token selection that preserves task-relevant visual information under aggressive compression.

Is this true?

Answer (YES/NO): NO